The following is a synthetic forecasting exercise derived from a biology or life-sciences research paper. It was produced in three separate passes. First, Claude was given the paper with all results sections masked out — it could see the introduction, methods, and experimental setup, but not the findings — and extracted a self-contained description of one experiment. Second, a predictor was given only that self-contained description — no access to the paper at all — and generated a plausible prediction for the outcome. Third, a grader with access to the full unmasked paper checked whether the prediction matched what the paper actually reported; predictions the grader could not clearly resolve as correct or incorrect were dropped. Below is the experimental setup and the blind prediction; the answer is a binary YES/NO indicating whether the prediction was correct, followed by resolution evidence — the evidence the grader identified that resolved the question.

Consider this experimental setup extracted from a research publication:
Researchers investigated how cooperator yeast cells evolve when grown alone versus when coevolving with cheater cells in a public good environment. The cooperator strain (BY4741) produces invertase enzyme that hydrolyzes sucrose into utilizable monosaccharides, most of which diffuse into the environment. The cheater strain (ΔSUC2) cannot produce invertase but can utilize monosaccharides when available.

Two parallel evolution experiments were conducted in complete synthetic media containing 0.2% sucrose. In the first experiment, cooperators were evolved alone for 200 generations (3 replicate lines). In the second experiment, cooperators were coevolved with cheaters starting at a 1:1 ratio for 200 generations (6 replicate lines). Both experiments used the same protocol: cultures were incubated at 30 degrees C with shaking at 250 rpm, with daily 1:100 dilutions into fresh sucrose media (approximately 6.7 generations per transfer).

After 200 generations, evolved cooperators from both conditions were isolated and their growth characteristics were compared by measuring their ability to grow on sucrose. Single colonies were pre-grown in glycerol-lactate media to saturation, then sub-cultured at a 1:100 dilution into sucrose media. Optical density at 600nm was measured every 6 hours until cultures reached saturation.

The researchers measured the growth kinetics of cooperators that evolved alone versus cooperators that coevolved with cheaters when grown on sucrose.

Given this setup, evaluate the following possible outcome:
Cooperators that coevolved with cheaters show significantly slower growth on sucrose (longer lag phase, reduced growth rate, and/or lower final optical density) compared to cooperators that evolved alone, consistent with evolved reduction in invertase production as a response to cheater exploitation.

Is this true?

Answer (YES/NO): NO